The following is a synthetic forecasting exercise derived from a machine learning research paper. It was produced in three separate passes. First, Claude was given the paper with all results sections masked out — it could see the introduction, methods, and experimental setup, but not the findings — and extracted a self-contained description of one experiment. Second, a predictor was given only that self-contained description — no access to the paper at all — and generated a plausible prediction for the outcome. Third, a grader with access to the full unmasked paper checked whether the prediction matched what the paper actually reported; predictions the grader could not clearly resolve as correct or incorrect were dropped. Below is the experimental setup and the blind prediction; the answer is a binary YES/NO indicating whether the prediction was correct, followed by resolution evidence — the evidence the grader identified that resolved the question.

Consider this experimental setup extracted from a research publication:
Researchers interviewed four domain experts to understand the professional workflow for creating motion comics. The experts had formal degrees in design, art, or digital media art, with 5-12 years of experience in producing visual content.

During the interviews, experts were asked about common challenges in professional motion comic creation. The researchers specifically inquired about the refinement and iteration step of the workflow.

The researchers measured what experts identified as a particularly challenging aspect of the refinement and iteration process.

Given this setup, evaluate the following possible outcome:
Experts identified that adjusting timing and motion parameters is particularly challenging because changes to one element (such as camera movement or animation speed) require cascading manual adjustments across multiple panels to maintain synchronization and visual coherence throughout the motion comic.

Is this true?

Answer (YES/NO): NO